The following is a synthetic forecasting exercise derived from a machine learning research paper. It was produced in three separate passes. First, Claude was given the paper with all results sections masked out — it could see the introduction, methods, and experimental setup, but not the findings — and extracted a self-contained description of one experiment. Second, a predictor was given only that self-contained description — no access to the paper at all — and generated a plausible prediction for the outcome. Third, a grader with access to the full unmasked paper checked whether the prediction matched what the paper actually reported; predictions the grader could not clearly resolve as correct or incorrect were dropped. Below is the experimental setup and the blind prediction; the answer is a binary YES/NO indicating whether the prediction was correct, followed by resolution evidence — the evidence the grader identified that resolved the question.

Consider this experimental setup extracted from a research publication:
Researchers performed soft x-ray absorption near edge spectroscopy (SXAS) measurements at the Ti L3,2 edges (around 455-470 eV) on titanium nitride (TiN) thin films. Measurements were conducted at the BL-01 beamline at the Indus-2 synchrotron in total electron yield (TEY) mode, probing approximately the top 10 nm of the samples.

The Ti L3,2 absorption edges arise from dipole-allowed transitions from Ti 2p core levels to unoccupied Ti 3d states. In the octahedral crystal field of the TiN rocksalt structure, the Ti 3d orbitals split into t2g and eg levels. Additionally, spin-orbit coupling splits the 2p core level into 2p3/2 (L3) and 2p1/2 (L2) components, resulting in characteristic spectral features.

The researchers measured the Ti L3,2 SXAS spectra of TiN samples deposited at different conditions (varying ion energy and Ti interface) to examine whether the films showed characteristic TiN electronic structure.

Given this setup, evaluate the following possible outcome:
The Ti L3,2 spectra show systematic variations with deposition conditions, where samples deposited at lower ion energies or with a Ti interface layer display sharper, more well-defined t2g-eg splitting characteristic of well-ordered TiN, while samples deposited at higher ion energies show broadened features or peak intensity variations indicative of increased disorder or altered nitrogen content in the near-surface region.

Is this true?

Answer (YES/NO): NO